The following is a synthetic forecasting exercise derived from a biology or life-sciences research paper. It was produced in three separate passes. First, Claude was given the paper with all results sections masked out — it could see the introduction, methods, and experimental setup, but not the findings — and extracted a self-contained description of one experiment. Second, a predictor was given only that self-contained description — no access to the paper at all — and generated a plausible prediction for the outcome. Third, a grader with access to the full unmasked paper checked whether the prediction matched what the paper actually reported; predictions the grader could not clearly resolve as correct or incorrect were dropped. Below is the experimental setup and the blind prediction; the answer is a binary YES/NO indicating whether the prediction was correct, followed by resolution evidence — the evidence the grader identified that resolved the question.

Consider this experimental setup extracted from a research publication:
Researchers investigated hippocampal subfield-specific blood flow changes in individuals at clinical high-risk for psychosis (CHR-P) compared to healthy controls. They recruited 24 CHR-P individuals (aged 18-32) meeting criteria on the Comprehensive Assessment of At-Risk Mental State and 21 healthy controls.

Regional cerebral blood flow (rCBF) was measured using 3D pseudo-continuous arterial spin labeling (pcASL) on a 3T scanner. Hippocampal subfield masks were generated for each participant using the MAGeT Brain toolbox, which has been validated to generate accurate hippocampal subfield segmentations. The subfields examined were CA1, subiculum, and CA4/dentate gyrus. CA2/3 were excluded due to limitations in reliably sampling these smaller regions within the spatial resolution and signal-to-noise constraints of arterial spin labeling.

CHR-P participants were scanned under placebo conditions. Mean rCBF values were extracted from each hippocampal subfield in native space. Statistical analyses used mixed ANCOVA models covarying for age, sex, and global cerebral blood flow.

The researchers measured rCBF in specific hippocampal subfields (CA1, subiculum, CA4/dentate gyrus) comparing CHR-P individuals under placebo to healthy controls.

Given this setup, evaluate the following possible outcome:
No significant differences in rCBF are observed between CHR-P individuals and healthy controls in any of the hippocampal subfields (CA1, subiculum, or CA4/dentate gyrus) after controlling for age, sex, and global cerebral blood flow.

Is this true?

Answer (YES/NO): NO